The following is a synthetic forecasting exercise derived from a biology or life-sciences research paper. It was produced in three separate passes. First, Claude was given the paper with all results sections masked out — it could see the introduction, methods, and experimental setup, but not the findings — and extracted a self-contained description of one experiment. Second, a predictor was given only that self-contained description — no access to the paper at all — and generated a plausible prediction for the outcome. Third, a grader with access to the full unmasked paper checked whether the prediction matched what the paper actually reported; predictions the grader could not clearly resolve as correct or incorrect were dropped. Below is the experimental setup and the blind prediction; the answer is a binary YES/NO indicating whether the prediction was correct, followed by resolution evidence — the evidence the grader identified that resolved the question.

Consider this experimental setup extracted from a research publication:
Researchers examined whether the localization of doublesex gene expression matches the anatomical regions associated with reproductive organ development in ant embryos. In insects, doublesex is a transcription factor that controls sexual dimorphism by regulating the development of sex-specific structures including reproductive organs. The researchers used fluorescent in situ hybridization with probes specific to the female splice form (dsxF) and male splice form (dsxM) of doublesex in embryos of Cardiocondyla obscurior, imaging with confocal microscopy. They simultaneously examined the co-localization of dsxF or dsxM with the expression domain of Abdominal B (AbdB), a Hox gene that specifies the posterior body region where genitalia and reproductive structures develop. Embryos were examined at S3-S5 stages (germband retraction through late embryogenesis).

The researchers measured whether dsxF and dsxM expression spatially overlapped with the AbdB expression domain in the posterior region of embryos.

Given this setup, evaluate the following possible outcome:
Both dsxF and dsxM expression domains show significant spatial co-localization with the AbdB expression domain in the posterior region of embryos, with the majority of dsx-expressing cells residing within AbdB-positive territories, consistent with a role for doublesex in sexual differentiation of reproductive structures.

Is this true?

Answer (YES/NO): YES